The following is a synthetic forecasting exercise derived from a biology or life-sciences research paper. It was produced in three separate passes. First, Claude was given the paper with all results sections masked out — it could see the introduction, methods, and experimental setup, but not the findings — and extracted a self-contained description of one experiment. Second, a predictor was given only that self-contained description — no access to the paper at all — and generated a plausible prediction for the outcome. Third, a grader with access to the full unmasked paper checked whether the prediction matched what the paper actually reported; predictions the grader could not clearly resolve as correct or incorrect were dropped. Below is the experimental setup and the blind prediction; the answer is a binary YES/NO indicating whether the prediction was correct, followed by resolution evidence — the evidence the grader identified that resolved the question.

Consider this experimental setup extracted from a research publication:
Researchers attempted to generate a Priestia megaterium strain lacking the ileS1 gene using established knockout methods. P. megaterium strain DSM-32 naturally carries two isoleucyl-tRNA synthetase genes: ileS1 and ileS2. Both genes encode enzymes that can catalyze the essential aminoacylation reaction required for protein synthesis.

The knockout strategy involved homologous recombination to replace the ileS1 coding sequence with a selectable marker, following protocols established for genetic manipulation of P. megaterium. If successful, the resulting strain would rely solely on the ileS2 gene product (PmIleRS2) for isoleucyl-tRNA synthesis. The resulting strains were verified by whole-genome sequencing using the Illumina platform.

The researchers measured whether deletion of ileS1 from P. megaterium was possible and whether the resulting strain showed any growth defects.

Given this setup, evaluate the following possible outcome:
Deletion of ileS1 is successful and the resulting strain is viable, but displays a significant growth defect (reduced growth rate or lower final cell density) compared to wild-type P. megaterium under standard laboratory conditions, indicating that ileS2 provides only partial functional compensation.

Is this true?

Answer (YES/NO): NO